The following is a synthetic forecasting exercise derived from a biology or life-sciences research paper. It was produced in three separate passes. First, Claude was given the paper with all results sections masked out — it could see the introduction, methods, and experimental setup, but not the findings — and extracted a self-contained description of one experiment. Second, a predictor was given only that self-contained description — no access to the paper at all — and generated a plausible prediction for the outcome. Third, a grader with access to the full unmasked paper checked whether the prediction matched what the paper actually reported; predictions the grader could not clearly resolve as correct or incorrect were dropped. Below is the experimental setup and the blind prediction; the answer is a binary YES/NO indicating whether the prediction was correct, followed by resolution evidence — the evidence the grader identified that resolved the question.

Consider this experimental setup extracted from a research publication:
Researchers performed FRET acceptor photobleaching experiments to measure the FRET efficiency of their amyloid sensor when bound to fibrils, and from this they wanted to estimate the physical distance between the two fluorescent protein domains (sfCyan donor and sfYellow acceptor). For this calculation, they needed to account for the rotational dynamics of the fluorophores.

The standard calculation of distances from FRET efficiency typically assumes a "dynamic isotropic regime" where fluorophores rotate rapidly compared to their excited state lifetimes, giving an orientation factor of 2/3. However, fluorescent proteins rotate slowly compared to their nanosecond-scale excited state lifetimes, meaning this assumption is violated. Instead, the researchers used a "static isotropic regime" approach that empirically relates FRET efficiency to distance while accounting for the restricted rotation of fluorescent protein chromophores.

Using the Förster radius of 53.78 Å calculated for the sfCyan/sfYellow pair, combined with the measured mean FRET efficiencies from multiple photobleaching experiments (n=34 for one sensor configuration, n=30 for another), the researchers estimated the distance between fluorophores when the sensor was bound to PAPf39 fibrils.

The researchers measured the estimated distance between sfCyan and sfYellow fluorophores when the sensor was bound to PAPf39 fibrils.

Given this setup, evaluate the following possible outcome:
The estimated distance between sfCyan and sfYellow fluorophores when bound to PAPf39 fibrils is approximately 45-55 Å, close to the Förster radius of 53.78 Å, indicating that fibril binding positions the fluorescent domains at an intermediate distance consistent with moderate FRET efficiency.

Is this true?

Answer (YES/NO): YES